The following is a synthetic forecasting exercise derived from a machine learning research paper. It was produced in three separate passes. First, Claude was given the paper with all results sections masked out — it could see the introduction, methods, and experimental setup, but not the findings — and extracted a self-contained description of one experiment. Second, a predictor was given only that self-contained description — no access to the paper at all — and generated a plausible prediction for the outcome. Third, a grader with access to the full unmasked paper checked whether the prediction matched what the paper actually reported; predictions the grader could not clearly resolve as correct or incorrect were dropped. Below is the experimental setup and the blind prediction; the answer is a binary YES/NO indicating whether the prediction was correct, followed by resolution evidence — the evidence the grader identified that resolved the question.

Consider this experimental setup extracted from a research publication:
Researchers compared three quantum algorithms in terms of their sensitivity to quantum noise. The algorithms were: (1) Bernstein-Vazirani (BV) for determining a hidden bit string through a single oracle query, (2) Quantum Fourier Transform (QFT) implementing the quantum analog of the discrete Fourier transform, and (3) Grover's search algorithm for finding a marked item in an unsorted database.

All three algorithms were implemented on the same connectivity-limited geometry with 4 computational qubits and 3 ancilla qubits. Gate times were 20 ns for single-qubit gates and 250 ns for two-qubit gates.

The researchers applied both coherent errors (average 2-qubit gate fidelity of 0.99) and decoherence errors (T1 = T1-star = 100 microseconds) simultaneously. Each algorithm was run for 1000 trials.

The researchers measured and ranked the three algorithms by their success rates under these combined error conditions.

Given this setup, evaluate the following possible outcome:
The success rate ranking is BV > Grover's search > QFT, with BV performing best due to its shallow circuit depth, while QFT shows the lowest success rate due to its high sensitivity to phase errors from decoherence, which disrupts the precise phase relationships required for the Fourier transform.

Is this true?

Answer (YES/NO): NO